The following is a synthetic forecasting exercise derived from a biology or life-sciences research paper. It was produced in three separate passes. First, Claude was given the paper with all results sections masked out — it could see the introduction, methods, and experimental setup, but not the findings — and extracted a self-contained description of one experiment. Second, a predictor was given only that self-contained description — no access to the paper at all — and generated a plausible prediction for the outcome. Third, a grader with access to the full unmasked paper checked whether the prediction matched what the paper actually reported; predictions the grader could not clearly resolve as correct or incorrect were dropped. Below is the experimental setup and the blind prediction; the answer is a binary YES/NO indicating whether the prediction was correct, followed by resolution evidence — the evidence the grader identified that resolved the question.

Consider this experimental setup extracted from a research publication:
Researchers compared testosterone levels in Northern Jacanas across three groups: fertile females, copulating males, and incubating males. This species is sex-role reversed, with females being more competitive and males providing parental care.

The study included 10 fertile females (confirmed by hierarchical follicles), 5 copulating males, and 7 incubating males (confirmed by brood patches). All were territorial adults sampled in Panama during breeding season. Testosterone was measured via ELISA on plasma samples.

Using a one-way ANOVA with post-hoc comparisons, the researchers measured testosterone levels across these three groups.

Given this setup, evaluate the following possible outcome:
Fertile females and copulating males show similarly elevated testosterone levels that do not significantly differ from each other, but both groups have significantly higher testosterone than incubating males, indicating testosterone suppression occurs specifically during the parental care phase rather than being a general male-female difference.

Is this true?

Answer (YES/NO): NO